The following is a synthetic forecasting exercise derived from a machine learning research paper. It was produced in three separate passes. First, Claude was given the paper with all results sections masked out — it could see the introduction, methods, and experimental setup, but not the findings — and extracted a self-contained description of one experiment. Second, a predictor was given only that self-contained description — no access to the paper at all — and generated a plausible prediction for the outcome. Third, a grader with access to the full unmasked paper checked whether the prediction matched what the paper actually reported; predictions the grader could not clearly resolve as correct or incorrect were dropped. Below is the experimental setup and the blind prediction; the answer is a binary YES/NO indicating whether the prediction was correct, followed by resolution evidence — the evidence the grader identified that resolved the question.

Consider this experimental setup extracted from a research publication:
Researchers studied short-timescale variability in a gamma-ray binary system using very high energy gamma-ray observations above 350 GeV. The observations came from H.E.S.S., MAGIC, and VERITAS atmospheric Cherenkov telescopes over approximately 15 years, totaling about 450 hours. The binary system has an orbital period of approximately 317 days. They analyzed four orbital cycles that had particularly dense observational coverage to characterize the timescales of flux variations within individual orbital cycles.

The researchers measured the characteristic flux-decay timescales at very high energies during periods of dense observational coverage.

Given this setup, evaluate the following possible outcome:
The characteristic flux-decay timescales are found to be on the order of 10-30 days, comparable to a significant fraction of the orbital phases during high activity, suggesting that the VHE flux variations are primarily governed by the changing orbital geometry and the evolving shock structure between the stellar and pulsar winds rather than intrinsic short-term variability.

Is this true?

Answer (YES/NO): NO